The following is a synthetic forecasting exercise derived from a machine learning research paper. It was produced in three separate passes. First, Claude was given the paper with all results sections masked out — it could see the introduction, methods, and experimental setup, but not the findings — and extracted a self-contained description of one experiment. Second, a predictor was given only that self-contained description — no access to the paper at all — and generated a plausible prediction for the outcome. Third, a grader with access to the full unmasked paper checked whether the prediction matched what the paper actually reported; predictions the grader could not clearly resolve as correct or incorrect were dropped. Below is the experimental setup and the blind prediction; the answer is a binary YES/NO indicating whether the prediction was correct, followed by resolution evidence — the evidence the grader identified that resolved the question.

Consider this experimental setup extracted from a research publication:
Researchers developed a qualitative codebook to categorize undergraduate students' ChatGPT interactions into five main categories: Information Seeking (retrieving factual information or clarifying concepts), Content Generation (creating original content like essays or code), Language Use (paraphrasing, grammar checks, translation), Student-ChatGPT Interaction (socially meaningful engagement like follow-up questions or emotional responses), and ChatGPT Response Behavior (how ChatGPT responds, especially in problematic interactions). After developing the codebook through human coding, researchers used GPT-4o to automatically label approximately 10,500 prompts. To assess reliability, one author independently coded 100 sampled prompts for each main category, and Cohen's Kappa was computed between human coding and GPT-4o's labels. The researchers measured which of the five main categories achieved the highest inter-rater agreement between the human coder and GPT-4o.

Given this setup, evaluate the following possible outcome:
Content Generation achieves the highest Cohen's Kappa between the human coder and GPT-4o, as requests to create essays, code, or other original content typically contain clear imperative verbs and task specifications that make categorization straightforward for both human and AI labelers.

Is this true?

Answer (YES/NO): NO